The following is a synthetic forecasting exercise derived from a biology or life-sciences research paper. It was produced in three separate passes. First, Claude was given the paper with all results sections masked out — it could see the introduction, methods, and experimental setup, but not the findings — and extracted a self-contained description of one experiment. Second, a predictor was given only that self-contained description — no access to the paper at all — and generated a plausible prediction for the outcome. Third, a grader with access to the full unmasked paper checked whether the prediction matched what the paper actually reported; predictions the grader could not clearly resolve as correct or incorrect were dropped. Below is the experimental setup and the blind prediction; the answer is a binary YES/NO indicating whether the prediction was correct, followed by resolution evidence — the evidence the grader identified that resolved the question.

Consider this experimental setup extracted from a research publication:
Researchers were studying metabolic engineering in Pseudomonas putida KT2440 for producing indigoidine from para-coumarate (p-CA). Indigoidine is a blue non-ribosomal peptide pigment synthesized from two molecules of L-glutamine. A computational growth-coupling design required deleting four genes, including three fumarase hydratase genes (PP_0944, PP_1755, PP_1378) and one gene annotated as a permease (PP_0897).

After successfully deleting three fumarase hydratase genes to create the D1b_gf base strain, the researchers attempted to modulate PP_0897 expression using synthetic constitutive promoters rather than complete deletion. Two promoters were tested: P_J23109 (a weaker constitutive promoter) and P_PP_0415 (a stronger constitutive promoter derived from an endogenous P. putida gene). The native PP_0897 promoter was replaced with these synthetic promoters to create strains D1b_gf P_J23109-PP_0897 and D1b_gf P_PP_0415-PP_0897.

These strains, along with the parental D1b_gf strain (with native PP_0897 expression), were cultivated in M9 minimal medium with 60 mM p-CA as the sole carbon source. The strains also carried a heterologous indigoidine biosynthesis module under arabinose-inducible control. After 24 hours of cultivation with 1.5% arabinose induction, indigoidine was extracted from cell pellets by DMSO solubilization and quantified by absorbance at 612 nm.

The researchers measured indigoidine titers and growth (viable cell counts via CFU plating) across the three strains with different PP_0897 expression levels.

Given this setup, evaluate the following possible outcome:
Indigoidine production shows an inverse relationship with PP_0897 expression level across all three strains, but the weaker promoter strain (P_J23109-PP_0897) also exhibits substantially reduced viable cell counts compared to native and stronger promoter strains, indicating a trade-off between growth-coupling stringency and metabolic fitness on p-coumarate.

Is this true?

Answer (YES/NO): NO